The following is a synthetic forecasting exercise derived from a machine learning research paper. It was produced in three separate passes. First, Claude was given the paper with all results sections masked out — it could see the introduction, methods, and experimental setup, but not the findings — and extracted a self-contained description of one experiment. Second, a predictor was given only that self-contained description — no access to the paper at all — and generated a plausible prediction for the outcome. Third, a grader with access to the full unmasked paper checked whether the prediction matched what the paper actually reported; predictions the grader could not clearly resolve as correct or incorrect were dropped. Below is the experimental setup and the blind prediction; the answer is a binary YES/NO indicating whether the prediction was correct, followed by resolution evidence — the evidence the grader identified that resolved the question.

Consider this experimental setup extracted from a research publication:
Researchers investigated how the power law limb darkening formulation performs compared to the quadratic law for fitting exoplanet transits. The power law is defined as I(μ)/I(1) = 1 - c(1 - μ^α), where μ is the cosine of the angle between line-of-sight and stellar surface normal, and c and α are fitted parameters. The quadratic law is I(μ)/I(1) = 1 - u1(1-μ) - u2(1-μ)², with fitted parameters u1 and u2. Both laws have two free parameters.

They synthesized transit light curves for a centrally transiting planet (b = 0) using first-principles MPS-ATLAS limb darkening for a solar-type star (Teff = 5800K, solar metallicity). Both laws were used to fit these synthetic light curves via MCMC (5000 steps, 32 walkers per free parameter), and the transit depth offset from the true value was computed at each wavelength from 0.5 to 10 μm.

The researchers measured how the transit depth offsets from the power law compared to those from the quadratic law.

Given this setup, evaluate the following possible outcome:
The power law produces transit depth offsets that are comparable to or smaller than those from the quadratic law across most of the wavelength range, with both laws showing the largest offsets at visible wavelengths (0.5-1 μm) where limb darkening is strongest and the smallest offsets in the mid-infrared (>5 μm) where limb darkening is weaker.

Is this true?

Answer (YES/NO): YES